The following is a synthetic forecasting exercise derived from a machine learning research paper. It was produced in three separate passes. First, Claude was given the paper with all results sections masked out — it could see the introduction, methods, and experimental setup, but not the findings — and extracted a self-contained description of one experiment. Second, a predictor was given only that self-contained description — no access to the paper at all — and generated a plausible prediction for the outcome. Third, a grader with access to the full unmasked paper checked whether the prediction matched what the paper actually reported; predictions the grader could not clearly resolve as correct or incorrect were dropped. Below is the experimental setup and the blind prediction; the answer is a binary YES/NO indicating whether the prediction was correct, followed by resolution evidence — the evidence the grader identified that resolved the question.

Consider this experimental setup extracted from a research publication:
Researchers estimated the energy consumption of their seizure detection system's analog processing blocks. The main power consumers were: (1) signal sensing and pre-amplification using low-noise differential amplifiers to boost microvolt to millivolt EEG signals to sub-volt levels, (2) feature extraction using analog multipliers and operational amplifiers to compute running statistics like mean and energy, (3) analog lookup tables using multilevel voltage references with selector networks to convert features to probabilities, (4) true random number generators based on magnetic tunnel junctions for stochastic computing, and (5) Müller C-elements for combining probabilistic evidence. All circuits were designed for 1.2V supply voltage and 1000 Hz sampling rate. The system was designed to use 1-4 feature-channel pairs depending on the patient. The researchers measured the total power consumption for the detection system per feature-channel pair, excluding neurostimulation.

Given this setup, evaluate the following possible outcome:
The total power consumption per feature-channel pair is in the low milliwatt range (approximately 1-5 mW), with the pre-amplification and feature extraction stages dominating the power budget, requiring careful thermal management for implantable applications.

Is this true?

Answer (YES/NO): NO